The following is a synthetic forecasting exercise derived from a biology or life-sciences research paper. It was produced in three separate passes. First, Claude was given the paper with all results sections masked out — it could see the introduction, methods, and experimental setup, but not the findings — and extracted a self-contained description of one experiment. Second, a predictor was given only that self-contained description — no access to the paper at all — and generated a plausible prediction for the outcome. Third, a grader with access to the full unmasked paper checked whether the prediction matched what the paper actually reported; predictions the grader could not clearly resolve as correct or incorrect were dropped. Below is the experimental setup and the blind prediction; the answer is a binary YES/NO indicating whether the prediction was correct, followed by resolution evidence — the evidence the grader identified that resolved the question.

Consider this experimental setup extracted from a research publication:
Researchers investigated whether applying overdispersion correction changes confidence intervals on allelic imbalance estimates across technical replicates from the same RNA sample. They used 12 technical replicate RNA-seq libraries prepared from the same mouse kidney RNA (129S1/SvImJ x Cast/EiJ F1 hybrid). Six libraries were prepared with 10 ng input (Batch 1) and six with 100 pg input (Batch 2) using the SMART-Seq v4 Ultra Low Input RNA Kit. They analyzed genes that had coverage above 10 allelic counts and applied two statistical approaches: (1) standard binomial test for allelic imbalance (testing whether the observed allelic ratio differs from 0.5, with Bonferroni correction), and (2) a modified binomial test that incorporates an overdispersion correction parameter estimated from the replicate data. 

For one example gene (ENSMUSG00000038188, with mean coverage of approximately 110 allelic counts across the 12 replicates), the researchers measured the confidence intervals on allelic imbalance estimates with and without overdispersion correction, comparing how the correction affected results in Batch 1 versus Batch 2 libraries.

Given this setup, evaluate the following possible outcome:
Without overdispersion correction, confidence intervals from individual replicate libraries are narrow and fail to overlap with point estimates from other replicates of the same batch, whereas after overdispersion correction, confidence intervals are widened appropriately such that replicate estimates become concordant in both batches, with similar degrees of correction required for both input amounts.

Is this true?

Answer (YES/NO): NO